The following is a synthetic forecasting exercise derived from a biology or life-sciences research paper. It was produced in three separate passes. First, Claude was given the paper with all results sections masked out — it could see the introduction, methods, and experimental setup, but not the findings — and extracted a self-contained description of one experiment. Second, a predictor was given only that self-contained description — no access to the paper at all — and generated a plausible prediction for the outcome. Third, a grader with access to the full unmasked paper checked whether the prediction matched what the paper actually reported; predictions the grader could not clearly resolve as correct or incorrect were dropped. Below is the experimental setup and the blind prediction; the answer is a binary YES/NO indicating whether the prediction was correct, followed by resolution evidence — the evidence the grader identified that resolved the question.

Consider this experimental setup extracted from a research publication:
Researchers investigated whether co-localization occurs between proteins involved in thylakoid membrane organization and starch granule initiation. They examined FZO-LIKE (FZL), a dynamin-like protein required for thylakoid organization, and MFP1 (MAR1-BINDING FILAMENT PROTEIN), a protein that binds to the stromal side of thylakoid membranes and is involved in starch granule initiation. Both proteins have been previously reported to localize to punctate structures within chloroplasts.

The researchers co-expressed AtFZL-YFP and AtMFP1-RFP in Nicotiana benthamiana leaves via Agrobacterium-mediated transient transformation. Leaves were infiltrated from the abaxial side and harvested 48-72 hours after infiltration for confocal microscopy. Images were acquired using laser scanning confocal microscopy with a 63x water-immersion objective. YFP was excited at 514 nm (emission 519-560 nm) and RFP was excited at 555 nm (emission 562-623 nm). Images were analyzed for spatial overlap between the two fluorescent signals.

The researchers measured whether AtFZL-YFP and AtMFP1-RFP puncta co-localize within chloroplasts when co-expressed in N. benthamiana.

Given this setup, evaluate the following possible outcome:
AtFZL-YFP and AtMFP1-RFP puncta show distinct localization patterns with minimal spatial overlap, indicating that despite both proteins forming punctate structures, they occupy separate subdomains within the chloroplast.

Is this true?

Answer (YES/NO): YES